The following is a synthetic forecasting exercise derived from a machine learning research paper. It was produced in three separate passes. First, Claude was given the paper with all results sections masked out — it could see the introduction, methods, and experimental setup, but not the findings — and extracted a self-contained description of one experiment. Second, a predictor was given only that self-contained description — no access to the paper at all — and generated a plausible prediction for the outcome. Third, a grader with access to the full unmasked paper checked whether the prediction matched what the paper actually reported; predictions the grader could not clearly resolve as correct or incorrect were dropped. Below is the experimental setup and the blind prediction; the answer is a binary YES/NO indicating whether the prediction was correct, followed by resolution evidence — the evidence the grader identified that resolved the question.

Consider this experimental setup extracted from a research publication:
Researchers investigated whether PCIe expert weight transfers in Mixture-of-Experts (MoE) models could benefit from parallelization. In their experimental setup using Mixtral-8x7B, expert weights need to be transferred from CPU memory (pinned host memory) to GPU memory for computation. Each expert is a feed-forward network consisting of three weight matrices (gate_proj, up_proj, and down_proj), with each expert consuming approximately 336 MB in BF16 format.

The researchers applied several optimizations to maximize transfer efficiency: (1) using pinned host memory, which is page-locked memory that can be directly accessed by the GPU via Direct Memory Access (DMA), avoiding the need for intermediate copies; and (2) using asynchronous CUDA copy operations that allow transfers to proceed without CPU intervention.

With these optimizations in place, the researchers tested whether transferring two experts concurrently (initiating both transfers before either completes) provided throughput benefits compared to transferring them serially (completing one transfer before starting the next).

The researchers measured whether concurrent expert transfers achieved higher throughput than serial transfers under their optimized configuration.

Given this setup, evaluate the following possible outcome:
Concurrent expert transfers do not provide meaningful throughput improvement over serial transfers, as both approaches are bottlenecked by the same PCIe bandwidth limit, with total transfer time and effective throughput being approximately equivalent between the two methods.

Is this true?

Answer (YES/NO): YES